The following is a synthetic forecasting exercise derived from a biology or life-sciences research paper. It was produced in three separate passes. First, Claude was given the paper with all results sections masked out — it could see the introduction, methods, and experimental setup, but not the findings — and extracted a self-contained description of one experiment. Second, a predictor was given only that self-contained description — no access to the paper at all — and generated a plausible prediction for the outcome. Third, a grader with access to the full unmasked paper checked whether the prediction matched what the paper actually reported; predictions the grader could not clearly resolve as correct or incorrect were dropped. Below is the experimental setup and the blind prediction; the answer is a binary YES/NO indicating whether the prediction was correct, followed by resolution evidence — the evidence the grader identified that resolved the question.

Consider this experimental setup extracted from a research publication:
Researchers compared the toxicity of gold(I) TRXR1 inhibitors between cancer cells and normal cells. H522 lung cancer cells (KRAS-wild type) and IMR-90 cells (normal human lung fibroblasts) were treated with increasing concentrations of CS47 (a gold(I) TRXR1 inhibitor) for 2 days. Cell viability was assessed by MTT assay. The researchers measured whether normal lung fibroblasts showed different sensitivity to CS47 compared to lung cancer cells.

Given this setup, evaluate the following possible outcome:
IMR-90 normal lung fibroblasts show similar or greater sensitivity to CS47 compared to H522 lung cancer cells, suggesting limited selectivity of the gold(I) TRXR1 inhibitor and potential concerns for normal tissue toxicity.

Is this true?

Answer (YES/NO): NO